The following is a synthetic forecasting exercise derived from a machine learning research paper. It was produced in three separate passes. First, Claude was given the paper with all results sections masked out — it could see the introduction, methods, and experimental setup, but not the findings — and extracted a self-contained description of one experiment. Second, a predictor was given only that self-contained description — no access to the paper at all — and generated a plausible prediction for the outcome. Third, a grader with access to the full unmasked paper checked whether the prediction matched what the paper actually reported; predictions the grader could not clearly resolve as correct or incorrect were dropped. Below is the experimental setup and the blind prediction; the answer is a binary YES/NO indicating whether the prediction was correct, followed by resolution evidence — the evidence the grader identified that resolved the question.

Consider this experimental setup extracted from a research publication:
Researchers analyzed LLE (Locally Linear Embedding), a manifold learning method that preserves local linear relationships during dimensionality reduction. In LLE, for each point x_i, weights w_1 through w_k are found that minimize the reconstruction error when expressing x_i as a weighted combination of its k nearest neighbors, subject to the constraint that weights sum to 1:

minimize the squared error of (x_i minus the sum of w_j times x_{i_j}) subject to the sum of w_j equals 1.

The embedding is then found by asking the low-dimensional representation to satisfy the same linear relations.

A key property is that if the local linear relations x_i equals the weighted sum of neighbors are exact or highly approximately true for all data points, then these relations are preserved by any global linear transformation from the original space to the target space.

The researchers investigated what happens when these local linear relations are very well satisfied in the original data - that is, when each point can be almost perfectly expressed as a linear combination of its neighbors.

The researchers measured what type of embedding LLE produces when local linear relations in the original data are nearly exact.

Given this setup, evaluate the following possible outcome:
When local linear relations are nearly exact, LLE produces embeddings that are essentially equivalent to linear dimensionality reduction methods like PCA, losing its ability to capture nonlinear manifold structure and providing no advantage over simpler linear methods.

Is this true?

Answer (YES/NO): NO